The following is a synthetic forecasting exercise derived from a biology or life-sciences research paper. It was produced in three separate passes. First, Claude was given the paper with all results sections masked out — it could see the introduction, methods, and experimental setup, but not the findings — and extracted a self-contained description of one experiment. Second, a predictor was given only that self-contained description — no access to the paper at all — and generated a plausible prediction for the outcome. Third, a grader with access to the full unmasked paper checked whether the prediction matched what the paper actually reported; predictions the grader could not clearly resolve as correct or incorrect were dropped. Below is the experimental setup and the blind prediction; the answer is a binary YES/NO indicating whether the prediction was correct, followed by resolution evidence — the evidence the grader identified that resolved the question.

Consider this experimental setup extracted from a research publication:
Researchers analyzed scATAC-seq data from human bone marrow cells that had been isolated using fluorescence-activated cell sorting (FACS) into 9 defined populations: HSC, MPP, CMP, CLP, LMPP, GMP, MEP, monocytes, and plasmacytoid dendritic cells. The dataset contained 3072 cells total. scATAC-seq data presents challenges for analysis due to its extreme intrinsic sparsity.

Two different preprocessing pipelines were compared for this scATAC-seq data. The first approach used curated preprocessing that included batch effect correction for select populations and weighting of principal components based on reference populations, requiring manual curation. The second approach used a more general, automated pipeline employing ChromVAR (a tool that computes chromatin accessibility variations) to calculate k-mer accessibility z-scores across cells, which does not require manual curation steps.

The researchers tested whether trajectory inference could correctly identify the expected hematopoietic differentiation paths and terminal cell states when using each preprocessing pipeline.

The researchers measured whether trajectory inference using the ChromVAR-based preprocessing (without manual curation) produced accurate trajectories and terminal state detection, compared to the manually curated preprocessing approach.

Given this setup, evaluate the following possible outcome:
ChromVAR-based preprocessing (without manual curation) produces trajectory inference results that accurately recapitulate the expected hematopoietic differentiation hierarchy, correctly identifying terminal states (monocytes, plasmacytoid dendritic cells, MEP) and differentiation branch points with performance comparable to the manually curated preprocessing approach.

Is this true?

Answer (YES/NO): YES